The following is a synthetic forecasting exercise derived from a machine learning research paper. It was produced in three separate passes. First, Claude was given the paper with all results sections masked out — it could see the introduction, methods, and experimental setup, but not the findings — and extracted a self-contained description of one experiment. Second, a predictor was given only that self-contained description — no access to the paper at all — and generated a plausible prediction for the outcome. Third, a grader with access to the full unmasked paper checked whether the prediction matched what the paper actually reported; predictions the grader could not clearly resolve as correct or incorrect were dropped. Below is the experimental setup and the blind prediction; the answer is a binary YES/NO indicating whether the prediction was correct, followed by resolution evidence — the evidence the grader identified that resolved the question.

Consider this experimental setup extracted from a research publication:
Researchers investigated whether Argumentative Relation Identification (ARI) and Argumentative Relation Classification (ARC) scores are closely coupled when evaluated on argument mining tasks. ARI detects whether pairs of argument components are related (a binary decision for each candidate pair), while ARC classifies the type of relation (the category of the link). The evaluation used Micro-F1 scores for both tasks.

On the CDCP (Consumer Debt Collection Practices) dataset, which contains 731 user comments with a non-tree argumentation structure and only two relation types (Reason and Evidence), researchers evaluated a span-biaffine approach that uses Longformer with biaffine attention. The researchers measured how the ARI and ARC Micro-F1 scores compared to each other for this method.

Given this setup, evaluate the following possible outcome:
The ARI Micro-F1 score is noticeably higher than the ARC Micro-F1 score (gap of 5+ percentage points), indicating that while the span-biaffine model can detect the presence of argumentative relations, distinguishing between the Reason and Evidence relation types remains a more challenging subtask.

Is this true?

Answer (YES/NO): NO